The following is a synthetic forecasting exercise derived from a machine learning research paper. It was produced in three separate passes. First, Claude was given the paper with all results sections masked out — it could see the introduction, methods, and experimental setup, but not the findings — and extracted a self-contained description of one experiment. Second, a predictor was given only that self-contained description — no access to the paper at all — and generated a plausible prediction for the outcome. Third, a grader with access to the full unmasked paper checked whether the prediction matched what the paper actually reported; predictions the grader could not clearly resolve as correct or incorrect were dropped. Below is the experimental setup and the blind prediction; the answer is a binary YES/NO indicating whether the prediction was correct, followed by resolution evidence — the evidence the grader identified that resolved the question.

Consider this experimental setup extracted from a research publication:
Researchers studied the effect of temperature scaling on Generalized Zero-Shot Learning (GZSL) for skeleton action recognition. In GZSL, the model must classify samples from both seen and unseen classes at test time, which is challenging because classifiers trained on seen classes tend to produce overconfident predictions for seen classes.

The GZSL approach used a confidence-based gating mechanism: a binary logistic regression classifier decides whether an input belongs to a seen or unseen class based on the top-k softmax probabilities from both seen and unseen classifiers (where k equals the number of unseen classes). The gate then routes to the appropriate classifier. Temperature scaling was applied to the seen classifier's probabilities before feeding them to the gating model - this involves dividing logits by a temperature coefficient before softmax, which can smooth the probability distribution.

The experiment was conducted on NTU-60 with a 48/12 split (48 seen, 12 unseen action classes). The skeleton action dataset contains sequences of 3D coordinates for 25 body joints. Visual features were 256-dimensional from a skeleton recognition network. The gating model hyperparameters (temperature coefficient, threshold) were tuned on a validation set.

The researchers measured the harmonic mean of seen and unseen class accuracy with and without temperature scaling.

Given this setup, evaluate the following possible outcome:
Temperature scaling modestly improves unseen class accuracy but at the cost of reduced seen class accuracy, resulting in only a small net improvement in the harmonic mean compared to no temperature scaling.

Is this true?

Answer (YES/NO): NO